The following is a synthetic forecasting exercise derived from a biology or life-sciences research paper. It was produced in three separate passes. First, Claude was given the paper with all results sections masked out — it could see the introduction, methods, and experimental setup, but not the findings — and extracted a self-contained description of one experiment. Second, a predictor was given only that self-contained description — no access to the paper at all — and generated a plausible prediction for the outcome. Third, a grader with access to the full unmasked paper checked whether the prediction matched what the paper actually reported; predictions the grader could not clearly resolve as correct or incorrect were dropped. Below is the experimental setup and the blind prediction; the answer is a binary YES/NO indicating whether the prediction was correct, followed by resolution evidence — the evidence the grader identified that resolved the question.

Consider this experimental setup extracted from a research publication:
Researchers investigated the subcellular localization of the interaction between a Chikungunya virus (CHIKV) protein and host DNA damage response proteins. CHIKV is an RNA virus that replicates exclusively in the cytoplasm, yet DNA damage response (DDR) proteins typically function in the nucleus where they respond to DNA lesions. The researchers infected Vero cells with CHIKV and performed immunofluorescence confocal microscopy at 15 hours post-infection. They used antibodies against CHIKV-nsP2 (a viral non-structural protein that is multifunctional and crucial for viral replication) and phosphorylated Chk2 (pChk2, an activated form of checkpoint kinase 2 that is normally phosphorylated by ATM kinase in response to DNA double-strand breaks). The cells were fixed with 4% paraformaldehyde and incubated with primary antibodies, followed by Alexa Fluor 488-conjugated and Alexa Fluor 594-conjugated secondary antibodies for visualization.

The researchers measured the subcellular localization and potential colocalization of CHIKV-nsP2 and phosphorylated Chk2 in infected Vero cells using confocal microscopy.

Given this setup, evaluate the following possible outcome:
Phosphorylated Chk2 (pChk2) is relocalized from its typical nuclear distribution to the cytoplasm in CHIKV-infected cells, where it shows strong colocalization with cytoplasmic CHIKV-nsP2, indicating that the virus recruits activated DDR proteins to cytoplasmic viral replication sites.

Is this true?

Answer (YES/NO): NO